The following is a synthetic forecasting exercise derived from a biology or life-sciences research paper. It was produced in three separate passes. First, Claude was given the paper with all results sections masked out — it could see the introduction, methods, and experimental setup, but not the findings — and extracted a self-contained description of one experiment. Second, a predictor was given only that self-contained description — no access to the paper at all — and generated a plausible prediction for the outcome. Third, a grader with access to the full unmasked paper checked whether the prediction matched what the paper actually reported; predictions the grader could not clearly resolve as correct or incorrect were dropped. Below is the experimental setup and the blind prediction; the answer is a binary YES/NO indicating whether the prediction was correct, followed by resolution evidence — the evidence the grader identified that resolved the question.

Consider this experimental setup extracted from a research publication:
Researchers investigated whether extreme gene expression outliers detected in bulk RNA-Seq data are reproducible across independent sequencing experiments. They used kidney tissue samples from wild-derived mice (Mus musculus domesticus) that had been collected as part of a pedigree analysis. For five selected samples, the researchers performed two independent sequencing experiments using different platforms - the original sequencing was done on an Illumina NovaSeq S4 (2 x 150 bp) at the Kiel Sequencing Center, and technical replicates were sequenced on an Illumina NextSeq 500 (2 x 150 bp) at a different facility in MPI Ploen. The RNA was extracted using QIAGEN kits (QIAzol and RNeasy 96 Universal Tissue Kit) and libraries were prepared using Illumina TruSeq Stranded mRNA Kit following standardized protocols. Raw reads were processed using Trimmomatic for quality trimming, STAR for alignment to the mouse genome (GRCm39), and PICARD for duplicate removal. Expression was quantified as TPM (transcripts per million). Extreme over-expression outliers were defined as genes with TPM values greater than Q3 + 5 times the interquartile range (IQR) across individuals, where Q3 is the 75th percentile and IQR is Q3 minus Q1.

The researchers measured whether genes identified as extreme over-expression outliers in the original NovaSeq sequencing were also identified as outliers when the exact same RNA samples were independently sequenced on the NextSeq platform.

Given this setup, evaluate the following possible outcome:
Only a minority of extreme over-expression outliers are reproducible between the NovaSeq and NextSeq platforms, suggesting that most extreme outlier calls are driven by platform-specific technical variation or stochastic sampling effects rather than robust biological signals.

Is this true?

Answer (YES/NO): NO